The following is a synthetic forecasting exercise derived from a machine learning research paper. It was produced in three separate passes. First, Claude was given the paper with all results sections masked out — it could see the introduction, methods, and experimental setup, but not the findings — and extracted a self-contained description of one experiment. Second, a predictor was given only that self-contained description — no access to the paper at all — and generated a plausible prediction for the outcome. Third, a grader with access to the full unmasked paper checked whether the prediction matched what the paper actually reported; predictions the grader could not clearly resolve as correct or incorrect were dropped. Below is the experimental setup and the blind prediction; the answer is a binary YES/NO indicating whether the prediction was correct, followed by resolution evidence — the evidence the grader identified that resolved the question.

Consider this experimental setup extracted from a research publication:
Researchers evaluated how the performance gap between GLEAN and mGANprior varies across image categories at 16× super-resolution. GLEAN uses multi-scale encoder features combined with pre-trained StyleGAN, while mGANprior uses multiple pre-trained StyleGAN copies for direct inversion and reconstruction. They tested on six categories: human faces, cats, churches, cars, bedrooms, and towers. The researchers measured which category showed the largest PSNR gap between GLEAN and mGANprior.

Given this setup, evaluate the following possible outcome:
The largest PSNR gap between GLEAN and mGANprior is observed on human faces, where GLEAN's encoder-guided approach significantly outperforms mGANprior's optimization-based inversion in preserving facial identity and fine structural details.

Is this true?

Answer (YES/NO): NO